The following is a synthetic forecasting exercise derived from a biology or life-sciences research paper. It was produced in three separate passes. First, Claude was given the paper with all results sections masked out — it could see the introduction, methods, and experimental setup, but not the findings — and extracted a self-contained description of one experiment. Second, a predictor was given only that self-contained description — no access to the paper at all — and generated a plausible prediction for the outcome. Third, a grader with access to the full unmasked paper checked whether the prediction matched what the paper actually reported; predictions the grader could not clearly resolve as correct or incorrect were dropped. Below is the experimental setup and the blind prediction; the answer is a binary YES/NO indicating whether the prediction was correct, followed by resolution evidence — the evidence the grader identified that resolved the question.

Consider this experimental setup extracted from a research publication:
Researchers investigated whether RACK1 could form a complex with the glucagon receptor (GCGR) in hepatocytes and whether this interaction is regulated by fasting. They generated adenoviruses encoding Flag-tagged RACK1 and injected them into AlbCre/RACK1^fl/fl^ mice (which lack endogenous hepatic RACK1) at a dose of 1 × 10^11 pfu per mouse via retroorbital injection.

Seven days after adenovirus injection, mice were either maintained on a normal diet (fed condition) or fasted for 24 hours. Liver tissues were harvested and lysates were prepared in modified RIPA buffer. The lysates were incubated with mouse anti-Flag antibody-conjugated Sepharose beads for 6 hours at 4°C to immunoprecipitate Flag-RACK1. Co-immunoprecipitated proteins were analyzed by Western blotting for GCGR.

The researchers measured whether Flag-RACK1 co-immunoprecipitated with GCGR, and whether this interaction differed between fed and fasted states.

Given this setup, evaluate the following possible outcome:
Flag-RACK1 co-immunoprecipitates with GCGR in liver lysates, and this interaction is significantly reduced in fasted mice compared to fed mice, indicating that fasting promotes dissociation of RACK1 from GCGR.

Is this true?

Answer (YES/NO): NO